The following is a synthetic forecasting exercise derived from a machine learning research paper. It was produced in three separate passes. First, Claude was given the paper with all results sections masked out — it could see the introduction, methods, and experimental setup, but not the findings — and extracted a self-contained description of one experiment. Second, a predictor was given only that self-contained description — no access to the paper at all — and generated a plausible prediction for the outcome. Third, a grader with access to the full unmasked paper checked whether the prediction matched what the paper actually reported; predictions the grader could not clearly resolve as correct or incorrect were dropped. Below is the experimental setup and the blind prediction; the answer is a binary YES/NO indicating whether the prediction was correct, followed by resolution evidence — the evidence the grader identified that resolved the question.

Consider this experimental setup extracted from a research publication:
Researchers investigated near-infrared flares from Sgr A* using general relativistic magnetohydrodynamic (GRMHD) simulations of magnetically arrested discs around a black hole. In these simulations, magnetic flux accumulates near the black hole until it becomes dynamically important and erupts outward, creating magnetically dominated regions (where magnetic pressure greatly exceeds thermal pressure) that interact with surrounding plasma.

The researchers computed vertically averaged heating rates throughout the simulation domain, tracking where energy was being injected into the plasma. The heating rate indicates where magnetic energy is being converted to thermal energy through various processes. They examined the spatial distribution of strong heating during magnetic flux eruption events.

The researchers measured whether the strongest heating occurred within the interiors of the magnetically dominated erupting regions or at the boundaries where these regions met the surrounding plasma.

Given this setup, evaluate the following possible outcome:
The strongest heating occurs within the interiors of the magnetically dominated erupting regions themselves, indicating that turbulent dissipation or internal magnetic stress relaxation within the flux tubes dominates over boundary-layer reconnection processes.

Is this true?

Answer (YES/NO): NO